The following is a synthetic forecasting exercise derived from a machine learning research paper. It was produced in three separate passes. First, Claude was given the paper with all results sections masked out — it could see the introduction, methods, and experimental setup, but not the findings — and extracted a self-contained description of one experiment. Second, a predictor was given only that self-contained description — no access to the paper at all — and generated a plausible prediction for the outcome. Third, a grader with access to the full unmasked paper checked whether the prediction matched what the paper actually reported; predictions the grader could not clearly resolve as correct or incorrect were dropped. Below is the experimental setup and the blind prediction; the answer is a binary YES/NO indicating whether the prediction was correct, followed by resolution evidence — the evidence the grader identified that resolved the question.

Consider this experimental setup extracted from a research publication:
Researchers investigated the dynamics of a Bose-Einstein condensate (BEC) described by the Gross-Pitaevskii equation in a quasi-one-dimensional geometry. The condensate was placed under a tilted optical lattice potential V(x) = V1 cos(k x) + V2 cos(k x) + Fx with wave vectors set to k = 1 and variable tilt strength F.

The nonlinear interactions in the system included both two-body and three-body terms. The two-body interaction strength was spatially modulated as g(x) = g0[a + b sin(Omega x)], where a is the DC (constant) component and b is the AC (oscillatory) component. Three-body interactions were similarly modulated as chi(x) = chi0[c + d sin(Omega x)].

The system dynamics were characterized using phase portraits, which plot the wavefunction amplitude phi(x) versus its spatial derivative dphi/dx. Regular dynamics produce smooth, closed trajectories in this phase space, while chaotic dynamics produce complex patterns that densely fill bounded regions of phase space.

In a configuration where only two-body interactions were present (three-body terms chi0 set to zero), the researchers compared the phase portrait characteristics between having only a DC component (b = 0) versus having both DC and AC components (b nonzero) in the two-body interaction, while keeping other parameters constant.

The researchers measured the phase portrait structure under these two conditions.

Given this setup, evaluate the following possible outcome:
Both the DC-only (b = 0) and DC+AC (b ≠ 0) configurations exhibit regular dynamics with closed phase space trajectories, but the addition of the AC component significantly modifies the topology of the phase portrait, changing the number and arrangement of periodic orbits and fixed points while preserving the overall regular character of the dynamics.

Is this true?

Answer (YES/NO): NO